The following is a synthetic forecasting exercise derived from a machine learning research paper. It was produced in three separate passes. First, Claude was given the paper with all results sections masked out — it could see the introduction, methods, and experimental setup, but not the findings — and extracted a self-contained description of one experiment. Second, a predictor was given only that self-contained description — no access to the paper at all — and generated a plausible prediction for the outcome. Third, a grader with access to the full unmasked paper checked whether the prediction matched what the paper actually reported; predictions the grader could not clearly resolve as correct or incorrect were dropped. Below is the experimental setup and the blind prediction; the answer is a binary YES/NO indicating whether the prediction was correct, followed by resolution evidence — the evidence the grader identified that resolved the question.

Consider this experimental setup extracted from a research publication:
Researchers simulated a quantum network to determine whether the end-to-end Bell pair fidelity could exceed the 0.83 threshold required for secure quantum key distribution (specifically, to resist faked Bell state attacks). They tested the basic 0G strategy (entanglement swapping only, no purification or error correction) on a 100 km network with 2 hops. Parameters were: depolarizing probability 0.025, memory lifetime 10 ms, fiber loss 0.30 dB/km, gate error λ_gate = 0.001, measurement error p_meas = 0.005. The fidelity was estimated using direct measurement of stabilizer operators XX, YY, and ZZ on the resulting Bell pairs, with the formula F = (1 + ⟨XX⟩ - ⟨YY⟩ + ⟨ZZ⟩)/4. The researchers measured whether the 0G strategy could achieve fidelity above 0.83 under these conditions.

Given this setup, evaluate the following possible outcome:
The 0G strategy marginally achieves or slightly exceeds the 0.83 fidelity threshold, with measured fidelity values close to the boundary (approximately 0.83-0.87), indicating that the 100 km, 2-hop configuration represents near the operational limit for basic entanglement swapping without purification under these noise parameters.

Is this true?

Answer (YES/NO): NO